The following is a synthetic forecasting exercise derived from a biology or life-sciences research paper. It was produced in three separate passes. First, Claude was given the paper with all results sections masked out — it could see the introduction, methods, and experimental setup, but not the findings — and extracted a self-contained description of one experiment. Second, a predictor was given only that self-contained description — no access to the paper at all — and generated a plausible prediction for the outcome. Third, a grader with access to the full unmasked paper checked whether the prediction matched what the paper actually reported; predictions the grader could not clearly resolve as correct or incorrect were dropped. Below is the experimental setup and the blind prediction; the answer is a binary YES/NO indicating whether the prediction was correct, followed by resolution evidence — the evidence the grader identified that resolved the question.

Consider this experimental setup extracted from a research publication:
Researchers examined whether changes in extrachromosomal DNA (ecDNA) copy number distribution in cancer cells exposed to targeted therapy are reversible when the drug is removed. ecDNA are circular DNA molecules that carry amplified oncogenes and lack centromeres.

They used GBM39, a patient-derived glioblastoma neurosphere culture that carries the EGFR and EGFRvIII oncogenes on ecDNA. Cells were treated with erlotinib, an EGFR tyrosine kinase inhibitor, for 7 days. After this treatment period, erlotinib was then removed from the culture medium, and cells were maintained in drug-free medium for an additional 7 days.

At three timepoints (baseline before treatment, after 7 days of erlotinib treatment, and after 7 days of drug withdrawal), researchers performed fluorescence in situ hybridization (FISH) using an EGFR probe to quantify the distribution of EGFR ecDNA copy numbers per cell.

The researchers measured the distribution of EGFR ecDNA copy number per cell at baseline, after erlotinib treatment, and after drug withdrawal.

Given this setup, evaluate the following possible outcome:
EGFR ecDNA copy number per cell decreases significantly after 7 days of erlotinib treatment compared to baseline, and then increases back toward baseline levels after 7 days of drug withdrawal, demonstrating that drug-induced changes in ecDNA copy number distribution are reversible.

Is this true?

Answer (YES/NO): YES